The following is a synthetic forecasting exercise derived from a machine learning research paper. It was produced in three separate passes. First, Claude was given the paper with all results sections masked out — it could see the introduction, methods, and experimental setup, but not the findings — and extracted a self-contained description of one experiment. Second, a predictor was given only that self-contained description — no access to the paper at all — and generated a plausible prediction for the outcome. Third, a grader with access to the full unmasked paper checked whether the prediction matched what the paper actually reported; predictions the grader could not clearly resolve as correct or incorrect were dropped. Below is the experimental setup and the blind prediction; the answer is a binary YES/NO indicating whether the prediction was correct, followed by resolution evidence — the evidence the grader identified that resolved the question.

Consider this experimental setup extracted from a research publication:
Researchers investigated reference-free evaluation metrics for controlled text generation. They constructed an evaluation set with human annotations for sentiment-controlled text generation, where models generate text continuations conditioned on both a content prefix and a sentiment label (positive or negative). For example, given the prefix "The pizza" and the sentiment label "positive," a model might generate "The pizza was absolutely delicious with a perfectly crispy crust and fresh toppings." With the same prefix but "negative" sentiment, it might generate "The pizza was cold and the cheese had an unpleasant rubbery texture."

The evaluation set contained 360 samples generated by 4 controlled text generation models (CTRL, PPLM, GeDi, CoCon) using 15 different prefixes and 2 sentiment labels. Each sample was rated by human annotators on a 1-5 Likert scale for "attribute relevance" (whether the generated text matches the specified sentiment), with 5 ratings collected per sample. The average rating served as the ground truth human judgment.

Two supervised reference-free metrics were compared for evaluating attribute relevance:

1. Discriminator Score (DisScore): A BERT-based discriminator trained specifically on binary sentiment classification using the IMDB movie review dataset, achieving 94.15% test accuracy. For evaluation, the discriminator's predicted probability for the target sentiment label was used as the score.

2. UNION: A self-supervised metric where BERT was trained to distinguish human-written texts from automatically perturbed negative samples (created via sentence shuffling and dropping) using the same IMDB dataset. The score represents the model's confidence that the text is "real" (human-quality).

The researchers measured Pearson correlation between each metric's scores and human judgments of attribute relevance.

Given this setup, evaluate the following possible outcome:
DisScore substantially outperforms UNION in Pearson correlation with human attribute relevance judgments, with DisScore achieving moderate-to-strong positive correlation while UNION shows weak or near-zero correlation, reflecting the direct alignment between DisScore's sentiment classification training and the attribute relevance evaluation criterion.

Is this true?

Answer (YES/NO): NO